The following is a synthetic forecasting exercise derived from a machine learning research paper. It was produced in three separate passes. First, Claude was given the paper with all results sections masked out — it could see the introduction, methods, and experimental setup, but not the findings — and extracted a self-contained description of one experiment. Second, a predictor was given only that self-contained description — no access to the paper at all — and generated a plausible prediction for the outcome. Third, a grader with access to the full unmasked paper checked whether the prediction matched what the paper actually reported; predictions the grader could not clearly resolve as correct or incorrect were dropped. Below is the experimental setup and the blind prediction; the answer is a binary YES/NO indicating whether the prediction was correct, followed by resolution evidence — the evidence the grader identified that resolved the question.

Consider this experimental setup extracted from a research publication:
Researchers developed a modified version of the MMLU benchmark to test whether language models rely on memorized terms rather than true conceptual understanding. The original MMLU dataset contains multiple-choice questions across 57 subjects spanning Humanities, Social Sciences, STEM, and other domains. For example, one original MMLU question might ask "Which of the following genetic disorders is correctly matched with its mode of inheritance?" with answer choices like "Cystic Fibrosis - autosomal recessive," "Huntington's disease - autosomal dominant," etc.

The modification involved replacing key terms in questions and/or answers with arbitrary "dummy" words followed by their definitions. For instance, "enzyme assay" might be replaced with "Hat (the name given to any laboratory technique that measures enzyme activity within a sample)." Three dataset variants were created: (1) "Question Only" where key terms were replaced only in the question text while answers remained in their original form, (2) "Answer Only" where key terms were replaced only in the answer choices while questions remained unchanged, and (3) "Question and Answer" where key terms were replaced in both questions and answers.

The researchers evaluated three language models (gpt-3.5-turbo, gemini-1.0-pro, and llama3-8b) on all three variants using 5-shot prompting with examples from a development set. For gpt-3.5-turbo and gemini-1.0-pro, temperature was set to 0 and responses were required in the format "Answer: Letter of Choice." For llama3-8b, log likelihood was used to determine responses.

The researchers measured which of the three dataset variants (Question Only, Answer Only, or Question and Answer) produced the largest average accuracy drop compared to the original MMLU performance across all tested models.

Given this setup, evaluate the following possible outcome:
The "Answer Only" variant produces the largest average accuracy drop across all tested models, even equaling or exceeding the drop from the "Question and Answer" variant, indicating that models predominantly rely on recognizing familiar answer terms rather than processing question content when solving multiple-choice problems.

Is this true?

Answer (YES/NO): NO